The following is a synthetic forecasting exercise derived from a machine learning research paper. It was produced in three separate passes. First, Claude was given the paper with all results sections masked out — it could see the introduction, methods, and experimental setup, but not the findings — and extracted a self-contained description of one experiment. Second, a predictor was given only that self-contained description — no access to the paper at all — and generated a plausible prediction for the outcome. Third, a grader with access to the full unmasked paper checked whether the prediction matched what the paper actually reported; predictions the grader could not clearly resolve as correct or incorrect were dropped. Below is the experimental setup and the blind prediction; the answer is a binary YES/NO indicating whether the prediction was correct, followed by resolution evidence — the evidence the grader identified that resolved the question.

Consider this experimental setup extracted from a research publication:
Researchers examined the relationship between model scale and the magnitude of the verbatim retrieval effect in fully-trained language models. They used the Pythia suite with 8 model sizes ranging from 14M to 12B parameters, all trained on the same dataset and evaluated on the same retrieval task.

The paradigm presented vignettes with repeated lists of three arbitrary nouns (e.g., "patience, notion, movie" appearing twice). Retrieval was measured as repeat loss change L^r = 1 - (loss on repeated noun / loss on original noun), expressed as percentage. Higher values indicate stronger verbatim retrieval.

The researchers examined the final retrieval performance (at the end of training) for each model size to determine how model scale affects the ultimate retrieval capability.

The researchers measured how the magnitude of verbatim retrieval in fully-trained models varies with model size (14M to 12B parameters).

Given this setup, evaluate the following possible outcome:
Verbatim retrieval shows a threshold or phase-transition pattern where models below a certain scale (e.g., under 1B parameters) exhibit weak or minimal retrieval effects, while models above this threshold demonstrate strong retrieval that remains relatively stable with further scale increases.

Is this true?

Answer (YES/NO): NO